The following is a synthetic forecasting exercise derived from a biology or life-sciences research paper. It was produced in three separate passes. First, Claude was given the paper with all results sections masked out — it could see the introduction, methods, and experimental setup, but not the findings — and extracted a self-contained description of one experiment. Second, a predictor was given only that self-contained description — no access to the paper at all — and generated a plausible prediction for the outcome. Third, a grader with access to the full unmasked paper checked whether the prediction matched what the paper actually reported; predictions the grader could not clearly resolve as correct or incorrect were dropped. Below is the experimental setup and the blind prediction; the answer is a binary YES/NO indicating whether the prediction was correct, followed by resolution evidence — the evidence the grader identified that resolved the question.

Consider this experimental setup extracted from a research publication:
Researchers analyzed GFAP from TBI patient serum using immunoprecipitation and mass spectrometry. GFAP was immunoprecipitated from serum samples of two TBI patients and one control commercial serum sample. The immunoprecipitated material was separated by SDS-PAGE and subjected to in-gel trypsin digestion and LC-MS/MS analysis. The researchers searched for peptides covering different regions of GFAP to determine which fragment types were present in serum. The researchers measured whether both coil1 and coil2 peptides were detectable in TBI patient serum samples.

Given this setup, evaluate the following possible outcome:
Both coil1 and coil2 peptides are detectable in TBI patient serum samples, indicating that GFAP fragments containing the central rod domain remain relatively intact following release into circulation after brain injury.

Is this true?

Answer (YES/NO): NO